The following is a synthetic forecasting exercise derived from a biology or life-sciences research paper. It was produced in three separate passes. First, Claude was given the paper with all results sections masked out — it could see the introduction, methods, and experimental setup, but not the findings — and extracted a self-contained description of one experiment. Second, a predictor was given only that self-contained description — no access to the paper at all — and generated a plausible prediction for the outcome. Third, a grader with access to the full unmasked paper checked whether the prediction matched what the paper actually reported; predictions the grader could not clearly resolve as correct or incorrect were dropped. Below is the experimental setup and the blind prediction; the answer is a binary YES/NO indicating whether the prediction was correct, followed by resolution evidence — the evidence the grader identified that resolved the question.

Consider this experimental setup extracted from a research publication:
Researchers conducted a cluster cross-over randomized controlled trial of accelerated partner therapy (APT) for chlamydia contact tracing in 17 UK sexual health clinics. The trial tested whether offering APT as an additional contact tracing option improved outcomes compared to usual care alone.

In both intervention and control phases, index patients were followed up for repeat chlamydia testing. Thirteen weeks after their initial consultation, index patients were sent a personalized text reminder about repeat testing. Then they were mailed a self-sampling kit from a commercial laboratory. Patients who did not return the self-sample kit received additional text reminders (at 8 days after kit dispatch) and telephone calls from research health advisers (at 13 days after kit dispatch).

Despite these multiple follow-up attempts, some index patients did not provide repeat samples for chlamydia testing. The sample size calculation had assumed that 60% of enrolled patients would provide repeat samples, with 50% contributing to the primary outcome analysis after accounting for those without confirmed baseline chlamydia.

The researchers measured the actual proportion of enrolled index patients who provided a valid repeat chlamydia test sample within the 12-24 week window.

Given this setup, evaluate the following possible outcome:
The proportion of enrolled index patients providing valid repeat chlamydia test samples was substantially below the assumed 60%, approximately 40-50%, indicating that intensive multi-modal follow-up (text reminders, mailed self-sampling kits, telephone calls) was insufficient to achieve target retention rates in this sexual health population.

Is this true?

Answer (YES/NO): YES